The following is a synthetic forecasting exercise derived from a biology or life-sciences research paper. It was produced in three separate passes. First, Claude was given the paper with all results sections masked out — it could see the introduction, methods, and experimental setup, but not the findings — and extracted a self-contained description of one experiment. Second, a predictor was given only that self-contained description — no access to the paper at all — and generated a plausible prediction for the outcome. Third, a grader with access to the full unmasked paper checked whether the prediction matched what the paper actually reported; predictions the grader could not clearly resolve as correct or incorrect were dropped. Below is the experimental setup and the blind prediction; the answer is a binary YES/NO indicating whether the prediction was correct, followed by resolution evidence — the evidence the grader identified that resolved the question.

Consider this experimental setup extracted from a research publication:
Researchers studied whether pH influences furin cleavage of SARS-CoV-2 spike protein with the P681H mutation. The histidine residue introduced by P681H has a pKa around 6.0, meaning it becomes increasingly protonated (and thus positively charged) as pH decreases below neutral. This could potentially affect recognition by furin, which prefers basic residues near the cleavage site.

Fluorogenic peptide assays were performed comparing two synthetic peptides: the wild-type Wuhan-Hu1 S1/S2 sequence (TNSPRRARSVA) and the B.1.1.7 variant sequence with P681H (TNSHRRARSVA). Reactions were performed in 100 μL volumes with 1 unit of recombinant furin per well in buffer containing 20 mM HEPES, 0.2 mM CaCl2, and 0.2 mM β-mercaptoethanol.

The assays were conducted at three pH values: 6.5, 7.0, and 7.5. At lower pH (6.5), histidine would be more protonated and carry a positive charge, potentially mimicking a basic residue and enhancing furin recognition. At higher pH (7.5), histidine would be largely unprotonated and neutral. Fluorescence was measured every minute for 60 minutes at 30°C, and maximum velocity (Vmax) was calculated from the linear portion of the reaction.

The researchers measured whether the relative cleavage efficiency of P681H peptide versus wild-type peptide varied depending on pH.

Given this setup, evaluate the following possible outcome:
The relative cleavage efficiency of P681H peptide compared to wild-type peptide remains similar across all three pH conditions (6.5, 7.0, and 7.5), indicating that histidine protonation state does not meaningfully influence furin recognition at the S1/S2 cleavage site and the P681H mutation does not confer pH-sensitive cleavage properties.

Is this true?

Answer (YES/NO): NO